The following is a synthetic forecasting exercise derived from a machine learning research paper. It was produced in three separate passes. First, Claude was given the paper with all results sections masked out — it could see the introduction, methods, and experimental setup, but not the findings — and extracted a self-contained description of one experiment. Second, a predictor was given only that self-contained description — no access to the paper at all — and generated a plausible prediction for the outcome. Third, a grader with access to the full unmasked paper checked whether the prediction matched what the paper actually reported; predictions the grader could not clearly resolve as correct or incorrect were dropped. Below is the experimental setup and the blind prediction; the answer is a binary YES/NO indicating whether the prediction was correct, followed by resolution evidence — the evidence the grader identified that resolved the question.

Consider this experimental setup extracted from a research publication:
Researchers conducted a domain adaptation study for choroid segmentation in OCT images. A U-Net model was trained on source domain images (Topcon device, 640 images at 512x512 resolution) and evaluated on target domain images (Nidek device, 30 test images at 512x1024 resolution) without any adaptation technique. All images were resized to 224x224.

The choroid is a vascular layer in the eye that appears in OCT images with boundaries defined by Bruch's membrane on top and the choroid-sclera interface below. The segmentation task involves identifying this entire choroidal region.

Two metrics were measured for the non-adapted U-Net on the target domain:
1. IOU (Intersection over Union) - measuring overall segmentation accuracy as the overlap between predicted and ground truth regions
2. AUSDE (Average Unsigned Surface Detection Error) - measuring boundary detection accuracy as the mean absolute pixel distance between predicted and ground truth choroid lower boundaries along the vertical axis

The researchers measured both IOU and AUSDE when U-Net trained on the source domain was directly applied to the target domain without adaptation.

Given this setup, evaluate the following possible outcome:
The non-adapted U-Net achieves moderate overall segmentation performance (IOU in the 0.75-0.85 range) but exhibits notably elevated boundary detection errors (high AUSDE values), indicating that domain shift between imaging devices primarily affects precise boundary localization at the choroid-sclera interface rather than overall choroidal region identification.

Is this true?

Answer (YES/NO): NO